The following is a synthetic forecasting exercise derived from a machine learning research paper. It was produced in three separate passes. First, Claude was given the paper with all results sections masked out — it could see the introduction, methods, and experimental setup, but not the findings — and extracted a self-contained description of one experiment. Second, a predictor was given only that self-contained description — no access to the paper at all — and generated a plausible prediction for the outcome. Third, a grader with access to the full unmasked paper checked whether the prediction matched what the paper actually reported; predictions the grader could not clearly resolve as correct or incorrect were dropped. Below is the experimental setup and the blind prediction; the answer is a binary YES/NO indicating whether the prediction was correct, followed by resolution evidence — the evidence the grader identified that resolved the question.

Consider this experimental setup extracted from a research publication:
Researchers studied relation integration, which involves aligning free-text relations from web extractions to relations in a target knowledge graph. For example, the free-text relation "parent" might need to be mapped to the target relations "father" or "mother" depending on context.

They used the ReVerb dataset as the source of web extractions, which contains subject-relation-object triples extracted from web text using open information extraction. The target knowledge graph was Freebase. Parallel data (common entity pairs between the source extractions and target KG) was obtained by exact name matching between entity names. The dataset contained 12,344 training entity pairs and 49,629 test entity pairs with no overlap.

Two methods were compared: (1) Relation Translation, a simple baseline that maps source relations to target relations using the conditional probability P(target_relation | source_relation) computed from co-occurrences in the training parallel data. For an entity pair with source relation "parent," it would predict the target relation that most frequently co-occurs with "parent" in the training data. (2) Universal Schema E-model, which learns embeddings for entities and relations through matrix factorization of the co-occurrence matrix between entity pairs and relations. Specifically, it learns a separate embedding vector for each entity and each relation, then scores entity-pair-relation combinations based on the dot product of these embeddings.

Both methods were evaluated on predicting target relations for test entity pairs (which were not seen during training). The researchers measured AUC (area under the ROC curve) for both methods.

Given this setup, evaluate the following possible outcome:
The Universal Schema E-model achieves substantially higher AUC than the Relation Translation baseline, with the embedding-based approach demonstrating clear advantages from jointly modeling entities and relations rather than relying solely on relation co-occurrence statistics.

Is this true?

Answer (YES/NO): NO